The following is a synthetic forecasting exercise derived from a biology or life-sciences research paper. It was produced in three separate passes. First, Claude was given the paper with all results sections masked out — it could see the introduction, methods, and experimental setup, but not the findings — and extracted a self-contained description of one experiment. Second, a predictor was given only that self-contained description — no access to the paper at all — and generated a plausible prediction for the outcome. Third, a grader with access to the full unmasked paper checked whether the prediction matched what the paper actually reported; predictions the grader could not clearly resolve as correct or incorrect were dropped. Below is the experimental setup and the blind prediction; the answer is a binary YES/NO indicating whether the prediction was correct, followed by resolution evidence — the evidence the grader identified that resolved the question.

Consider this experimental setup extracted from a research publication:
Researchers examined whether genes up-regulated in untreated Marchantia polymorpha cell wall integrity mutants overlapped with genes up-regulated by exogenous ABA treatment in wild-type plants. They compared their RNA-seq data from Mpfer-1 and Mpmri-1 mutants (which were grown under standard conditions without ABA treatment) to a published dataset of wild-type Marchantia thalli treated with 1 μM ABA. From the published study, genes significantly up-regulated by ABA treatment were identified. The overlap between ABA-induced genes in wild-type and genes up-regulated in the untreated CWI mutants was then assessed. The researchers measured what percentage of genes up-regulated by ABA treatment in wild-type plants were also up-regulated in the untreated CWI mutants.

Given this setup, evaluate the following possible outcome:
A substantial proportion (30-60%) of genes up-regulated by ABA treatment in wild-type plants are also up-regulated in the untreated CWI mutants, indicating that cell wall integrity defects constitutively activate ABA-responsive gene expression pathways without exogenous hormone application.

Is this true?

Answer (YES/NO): NO